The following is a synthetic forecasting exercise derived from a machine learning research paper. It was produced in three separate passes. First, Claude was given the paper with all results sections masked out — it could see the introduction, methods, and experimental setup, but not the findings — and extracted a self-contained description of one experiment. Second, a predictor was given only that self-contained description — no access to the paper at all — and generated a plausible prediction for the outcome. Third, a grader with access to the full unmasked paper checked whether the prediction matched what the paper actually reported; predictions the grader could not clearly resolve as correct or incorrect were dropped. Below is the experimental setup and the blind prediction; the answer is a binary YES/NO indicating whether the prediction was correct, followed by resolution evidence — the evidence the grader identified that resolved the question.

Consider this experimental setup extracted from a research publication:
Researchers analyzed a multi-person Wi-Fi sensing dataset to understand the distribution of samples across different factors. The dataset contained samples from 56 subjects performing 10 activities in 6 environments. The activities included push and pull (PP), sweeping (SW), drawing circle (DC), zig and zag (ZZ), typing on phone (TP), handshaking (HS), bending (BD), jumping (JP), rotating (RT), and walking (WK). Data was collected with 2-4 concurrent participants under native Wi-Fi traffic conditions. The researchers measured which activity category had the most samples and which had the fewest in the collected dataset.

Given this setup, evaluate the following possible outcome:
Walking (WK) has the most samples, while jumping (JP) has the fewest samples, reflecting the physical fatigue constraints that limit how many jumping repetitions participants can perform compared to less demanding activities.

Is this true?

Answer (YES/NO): NO